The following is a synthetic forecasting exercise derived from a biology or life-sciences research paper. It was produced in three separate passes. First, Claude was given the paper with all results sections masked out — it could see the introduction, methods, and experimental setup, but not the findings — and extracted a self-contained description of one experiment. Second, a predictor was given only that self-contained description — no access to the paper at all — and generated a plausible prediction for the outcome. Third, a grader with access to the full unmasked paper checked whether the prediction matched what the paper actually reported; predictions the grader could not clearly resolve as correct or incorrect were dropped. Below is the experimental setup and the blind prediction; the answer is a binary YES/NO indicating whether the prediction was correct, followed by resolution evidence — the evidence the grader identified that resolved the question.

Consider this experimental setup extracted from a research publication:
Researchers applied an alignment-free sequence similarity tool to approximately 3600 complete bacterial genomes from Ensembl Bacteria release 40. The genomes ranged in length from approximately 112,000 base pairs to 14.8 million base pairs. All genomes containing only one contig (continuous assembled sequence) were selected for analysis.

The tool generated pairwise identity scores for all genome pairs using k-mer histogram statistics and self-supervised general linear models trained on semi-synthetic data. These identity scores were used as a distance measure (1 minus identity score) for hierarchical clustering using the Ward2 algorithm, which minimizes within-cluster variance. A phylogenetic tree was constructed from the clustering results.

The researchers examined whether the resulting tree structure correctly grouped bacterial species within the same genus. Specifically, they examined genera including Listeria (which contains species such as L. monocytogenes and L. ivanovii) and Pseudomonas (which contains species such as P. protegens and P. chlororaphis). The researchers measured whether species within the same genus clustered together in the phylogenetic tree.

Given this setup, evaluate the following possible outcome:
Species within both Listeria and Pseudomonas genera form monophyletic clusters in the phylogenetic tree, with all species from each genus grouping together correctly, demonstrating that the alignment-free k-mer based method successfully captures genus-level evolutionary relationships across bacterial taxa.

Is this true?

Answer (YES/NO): YES